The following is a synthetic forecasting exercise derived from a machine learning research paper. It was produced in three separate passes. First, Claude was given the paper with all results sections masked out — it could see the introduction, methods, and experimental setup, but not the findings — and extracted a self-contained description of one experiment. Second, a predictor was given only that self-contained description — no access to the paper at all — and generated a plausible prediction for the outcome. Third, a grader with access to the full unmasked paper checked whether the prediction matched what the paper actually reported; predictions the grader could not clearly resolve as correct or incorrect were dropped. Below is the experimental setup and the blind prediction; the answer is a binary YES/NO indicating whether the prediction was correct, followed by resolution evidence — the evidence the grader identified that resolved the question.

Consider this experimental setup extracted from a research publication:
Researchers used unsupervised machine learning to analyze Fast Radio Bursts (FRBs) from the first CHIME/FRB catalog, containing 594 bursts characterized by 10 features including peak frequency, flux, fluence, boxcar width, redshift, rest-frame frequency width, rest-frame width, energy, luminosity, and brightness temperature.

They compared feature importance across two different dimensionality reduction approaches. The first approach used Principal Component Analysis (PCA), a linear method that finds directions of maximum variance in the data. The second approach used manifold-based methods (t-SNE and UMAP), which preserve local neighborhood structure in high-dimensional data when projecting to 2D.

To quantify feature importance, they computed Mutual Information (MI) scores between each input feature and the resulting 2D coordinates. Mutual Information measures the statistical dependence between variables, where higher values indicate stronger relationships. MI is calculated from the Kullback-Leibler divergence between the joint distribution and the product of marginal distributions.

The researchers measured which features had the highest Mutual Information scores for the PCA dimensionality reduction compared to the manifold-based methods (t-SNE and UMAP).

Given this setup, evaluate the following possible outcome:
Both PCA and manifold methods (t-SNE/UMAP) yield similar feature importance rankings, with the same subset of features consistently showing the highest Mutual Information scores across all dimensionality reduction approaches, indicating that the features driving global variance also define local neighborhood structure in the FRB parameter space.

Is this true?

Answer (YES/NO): NO